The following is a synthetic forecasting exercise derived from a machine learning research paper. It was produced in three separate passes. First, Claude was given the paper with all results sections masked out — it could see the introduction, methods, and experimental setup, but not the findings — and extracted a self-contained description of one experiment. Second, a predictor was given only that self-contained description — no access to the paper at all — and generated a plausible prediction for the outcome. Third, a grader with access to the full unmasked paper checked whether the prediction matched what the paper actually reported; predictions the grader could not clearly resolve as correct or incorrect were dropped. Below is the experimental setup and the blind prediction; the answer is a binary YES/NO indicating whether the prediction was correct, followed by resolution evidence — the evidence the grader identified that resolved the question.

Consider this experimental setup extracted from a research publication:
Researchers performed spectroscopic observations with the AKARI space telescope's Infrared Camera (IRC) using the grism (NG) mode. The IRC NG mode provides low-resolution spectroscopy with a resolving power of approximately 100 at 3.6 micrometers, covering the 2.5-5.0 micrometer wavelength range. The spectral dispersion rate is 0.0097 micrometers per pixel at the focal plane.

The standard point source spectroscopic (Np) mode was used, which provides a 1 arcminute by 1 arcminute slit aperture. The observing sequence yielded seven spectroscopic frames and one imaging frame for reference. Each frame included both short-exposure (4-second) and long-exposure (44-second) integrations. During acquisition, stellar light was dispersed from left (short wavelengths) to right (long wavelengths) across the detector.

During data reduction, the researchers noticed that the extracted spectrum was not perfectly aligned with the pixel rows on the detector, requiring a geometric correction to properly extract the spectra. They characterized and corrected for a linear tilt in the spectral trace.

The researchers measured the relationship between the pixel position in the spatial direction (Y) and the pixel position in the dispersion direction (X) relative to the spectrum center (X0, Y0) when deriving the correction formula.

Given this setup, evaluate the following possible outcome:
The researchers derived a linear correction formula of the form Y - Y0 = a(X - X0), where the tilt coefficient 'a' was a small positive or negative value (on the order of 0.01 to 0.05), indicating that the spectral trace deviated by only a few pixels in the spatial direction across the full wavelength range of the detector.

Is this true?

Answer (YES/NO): NO